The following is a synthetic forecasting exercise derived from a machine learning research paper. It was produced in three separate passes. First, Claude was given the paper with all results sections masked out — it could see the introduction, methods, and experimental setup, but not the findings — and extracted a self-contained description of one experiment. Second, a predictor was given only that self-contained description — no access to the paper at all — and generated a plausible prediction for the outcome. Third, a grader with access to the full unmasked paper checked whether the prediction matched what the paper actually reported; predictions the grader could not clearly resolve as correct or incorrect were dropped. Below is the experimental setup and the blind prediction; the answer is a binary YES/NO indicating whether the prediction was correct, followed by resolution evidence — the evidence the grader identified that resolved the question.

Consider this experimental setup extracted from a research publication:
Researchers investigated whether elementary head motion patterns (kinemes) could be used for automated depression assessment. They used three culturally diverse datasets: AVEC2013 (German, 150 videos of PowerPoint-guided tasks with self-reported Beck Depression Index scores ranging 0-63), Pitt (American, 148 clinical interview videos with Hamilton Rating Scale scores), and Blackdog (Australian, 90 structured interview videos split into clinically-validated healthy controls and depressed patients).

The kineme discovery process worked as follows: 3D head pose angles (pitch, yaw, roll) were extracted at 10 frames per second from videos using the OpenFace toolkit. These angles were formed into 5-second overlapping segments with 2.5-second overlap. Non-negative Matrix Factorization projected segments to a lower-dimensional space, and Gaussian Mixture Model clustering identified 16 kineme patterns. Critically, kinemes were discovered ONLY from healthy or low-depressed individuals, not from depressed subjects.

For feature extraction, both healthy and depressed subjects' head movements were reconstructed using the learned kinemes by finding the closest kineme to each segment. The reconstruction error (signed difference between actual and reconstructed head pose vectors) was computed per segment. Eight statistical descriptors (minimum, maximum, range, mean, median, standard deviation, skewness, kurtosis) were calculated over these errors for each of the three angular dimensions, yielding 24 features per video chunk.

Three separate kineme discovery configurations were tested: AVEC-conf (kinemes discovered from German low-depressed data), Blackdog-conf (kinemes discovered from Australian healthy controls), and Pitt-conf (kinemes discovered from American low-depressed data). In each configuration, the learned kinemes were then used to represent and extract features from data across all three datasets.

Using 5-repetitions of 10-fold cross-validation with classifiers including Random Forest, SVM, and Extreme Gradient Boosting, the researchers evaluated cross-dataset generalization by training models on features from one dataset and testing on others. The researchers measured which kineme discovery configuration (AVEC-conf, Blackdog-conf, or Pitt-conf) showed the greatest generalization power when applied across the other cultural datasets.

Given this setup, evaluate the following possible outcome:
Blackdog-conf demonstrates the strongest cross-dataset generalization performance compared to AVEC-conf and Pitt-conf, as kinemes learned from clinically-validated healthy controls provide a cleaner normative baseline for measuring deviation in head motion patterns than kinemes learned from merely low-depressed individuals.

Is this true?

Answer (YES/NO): NO